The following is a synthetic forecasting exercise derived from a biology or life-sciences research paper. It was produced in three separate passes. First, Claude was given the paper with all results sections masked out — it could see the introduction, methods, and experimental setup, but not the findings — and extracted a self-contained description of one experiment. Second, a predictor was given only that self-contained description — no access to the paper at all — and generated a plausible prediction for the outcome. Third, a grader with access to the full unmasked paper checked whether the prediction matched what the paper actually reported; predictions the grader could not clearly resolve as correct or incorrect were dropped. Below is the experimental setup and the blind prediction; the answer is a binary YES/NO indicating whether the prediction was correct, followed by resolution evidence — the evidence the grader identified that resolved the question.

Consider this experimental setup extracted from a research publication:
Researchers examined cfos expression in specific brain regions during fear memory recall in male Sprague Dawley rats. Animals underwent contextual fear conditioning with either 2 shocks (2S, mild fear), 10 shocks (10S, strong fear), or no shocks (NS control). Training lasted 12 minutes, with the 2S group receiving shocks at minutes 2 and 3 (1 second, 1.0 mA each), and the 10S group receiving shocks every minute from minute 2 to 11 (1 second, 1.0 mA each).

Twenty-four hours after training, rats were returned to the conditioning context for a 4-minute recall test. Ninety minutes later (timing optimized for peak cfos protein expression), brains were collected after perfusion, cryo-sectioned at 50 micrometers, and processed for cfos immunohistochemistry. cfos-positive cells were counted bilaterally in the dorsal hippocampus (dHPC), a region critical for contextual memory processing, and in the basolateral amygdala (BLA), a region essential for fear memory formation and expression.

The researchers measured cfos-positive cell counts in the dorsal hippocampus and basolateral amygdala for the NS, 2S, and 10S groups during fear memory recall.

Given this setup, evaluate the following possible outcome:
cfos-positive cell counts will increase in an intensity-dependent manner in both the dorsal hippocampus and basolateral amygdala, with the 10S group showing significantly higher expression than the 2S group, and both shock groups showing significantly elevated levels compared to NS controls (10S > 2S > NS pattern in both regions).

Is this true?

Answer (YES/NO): NO